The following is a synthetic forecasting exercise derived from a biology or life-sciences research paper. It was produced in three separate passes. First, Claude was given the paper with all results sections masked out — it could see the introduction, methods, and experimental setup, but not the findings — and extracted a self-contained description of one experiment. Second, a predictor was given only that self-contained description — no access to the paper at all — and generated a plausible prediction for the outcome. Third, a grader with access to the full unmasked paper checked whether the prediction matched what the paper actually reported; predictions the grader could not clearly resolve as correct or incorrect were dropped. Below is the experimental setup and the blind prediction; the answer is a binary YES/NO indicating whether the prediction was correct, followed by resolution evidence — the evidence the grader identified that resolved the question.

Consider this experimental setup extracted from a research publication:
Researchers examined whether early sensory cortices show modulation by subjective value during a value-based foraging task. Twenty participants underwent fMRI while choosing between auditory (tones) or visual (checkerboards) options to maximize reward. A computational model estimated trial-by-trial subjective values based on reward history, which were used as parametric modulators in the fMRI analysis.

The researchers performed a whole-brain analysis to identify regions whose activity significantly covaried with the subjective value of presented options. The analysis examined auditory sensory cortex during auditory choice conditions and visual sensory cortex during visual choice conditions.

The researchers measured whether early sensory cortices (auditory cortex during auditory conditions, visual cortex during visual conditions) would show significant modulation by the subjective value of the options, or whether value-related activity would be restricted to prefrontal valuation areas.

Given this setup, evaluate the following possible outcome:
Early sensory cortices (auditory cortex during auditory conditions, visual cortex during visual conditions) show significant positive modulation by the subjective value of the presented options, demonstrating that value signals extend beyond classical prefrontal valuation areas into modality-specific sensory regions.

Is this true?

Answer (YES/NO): YES